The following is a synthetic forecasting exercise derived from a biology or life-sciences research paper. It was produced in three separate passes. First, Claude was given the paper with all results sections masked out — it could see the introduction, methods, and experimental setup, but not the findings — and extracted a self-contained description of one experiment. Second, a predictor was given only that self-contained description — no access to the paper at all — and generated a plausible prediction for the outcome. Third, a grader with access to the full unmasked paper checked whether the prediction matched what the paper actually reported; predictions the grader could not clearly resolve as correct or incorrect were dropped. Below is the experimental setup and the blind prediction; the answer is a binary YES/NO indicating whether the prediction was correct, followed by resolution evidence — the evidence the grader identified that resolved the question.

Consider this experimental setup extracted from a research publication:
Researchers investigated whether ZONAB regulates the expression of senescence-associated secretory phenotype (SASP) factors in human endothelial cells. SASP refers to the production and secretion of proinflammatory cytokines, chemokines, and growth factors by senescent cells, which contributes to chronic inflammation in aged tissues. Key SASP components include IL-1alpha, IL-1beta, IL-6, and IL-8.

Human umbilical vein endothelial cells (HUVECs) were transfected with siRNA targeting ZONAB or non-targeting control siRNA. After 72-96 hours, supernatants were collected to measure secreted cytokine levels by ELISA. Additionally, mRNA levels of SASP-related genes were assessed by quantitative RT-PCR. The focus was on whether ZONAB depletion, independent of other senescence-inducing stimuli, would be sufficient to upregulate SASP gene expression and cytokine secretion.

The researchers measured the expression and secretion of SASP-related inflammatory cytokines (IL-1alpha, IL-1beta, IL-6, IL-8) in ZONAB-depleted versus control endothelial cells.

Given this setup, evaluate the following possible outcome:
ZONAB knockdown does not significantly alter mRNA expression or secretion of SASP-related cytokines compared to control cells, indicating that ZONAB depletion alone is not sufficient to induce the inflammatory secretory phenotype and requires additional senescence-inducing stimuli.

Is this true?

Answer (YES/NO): NO